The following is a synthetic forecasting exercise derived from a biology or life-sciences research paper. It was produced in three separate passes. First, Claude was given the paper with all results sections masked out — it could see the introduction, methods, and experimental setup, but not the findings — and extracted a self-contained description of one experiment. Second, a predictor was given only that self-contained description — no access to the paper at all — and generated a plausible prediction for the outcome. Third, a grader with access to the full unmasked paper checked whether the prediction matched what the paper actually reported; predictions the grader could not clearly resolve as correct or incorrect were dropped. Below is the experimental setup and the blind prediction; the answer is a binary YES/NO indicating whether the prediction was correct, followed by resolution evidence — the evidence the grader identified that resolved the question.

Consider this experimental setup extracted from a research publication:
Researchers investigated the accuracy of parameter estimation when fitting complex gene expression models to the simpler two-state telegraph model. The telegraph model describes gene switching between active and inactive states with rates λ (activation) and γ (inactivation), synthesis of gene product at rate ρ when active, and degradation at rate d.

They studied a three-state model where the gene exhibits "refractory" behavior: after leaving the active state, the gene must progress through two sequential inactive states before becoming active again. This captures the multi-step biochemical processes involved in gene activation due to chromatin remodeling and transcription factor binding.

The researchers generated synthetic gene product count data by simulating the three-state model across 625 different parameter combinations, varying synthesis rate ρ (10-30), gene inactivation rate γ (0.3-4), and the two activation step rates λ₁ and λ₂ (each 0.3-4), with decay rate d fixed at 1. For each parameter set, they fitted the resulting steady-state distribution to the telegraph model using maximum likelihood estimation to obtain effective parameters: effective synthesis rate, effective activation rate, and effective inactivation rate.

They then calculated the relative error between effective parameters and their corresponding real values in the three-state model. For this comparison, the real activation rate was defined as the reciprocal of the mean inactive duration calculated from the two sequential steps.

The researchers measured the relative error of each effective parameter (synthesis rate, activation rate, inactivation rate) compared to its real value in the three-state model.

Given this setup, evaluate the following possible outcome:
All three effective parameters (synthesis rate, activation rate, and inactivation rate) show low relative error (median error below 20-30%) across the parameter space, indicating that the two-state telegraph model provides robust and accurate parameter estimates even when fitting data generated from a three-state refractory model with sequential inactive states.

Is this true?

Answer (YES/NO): NO